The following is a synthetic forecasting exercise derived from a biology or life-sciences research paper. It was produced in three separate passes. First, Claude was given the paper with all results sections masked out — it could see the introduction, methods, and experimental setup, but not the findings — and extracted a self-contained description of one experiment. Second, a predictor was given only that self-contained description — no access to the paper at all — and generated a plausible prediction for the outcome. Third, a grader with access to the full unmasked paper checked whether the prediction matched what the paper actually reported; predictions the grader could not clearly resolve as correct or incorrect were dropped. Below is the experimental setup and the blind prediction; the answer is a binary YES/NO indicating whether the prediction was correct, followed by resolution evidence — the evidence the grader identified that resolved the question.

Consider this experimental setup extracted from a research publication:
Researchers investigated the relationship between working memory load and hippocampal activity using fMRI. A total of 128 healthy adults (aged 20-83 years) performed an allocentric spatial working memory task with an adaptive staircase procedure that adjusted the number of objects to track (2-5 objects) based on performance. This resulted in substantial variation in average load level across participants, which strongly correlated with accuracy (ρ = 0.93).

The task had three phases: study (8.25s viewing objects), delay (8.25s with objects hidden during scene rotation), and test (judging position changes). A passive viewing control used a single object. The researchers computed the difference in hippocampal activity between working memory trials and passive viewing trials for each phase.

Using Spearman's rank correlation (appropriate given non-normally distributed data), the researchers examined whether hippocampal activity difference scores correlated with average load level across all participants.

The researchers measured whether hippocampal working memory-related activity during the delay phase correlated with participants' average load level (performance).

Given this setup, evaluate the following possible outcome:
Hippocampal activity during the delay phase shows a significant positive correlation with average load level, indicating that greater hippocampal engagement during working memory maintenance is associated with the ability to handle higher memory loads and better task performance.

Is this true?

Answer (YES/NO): NO